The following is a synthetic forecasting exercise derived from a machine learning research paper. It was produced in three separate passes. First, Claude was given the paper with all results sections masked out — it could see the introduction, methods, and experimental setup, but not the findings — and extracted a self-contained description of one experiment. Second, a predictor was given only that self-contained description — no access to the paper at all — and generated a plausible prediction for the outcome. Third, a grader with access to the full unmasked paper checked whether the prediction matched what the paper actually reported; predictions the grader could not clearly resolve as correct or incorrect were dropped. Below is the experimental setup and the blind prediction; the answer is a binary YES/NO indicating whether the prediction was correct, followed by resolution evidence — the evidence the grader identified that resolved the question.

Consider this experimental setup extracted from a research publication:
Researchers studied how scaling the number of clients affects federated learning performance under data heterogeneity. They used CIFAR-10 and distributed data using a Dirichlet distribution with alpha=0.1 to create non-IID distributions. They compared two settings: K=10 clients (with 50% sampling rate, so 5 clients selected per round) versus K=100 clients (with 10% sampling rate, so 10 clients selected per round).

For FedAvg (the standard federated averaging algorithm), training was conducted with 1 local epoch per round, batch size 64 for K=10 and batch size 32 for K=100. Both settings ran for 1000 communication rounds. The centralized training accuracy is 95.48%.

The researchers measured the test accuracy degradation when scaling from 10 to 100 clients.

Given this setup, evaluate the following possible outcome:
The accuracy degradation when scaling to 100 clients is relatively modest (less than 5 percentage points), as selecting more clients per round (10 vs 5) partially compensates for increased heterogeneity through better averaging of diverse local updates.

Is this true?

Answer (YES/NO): NO